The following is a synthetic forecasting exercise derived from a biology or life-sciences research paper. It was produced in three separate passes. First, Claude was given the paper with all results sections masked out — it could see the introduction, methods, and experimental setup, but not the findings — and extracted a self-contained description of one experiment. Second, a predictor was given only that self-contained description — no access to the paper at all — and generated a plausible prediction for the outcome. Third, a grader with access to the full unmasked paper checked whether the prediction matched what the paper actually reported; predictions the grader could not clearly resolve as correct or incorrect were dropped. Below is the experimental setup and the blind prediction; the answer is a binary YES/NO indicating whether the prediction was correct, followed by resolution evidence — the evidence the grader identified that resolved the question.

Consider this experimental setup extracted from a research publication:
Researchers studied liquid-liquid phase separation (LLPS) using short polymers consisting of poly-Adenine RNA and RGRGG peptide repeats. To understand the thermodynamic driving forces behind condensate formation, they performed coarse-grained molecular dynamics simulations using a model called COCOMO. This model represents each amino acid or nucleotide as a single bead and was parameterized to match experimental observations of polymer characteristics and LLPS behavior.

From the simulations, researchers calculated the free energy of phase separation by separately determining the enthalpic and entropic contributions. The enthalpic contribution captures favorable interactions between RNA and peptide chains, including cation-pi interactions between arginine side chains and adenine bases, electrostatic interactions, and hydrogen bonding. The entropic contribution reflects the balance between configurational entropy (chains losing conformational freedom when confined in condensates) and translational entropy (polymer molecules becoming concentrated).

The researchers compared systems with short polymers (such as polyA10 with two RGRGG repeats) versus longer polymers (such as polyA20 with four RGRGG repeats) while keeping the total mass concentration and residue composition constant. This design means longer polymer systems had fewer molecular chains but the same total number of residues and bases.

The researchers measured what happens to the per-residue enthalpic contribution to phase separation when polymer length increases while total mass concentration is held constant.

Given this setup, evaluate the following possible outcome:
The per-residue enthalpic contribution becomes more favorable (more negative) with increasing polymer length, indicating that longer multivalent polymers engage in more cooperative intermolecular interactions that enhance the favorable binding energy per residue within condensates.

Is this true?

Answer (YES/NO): NO